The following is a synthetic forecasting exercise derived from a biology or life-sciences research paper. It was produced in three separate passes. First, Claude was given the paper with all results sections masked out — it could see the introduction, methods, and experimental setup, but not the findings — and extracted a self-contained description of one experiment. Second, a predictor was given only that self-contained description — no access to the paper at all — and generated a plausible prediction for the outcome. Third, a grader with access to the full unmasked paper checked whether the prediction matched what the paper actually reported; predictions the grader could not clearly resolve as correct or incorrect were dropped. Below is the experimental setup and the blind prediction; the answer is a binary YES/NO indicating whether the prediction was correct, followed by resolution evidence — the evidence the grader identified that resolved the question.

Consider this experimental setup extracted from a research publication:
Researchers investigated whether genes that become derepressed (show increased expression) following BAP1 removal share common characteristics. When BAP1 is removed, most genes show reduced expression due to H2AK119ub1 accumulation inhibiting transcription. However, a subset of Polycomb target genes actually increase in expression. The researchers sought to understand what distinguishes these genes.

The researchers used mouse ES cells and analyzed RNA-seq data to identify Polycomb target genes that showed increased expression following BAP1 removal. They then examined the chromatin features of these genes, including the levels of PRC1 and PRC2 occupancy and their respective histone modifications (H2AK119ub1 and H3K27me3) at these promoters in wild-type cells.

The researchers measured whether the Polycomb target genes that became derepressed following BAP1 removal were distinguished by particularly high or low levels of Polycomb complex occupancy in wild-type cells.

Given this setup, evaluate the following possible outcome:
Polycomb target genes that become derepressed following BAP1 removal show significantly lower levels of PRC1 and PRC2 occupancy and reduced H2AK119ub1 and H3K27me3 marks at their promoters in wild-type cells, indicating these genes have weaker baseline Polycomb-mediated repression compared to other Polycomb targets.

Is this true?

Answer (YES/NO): NO